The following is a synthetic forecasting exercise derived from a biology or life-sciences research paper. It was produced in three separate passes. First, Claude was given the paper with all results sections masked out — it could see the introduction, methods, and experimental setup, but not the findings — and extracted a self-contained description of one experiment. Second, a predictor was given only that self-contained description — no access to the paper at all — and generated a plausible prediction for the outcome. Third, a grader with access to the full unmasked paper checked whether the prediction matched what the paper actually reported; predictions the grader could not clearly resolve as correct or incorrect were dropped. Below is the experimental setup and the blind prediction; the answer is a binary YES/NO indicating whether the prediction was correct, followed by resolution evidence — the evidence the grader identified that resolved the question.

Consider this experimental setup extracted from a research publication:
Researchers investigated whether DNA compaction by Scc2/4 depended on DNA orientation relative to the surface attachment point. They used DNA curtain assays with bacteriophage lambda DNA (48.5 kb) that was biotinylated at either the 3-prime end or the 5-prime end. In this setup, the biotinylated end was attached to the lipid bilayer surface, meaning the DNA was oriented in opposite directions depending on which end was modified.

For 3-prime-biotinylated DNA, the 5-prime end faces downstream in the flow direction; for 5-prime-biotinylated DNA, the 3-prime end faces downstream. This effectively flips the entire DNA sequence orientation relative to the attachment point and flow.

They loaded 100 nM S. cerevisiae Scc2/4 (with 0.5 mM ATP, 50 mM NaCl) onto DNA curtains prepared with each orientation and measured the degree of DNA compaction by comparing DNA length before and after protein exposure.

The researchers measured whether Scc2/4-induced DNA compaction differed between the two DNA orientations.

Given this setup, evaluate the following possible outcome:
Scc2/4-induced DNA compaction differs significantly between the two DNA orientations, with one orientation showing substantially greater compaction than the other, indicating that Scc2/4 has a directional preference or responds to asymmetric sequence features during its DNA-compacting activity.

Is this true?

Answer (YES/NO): NO